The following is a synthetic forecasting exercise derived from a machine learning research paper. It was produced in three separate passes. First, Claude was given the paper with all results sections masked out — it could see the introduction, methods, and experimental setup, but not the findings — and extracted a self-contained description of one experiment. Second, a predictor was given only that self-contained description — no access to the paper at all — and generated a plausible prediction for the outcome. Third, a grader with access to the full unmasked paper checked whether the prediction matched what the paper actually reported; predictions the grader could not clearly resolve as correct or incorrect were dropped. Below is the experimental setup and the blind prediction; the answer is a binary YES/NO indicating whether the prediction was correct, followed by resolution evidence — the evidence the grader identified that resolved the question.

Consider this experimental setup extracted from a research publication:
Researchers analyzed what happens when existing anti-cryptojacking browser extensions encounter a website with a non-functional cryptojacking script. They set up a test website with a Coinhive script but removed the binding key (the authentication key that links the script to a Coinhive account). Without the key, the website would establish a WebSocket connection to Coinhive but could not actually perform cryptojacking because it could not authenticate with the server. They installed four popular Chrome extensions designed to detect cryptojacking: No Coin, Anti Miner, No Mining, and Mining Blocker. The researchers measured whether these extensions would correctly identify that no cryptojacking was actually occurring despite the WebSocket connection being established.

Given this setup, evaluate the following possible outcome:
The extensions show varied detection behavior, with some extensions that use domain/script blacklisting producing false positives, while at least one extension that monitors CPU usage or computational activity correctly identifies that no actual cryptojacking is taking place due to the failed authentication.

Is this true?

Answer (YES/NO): NO